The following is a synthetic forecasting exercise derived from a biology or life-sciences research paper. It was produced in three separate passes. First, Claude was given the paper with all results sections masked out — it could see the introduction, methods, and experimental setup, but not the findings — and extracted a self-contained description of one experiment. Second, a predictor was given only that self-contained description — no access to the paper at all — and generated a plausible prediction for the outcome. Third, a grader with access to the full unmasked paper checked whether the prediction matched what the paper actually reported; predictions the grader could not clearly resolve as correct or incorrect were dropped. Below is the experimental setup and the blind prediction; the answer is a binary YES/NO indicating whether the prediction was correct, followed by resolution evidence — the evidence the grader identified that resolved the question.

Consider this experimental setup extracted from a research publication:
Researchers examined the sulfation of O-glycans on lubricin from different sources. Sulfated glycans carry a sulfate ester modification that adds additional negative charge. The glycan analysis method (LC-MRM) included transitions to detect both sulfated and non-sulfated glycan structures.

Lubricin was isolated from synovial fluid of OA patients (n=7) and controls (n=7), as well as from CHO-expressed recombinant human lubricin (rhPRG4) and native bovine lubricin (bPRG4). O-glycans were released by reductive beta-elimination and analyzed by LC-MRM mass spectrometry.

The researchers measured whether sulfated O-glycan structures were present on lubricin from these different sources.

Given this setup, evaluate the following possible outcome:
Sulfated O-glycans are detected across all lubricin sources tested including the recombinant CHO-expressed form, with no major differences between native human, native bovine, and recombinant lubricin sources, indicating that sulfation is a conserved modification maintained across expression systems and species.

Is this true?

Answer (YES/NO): NO